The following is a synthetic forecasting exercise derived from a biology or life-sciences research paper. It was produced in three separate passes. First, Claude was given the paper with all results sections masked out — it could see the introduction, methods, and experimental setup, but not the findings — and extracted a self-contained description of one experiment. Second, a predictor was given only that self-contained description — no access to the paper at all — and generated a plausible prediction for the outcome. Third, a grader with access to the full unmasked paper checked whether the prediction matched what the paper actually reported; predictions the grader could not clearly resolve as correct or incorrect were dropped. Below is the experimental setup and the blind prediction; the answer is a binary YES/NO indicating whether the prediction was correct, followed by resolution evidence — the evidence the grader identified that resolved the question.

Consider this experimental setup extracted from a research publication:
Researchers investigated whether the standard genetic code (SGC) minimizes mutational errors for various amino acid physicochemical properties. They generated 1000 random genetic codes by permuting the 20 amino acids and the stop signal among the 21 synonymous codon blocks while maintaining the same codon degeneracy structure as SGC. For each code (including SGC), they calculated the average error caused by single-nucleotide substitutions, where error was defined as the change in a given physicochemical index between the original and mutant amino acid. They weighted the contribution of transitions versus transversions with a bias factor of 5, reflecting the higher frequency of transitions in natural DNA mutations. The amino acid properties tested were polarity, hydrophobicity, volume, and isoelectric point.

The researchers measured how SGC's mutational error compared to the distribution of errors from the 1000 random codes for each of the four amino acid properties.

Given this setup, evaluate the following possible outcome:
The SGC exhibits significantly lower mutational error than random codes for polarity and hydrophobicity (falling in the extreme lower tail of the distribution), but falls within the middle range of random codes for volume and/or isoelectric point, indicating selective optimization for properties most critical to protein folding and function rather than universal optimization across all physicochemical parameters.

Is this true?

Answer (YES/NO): NO